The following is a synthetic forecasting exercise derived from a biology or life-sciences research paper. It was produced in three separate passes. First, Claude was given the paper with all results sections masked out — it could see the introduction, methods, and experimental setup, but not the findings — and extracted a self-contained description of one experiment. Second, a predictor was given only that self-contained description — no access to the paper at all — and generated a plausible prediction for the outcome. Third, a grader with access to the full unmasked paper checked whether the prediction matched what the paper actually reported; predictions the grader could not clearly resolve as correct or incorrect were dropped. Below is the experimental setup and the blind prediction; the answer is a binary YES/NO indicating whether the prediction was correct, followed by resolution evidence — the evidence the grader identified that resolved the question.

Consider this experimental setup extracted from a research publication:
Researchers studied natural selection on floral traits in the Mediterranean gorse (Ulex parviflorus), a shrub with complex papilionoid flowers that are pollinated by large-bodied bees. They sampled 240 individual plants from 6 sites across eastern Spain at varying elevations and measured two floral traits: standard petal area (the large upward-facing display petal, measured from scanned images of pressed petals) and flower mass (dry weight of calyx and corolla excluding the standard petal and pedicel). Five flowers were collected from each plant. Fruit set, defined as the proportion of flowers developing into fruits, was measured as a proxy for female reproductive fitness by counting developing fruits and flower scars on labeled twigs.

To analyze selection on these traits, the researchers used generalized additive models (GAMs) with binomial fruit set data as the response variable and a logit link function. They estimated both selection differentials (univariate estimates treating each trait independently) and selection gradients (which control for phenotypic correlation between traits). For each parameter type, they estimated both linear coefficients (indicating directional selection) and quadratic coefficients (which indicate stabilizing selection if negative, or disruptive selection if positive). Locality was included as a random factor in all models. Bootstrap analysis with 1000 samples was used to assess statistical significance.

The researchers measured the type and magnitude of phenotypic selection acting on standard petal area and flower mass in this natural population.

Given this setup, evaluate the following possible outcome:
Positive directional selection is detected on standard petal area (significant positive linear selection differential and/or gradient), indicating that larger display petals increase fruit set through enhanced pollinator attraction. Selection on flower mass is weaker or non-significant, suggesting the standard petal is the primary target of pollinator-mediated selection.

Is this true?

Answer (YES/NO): NO